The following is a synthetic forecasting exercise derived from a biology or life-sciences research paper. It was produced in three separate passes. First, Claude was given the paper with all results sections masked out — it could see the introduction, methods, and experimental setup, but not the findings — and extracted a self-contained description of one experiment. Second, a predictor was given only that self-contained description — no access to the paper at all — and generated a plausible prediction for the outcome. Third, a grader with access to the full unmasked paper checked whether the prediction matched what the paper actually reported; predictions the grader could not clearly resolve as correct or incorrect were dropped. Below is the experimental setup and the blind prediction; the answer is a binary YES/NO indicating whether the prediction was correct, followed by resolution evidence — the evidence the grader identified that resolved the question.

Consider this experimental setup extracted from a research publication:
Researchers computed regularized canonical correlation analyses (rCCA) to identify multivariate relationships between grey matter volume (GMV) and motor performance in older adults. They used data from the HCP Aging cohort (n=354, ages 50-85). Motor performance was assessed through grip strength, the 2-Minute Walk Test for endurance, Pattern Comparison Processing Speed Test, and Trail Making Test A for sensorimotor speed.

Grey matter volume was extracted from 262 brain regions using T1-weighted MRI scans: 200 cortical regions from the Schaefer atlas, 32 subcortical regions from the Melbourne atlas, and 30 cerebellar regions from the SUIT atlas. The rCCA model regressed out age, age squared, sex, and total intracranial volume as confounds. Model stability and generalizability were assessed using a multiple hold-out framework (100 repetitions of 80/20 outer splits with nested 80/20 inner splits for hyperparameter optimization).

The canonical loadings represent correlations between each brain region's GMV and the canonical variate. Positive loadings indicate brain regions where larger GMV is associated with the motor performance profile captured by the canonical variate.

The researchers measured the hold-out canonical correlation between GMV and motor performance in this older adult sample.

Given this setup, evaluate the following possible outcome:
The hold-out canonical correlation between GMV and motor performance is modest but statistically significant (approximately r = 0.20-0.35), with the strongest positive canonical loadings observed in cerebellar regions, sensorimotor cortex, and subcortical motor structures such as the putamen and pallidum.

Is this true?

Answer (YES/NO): NO